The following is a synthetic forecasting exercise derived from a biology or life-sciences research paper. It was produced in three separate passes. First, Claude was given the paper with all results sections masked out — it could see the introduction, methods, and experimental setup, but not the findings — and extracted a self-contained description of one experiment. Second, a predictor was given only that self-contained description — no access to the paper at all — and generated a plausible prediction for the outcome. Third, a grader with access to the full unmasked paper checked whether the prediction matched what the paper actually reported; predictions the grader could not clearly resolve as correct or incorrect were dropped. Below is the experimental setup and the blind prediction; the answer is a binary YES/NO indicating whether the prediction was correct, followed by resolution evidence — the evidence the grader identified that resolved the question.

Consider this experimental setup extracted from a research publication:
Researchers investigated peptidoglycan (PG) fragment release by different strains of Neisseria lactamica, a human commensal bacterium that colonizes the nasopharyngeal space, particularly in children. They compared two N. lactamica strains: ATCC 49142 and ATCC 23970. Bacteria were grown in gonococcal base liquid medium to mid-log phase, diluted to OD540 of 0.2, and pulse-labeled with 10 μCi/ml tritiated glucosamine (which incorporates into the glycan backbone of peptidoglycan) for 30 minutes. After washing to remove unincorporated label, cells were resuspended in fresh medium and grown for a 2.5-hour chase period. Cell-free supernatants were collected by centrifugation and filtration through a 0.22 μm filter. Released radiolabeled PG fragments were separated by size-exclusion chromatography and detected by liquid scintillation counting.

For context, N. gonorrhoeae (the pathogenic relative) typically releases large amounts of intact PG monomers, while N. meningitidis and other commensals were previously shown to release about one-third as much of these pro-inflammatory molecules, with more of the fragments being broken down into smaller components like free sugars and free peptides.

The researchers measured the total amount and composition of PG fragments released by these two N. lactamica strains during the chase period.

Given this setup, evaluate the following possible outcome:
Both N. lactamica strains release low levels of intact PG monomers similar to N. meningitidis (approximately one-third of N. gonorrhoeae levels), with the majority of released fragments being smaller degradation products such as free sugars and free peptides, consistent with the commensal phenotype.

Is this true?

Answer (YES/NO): NO